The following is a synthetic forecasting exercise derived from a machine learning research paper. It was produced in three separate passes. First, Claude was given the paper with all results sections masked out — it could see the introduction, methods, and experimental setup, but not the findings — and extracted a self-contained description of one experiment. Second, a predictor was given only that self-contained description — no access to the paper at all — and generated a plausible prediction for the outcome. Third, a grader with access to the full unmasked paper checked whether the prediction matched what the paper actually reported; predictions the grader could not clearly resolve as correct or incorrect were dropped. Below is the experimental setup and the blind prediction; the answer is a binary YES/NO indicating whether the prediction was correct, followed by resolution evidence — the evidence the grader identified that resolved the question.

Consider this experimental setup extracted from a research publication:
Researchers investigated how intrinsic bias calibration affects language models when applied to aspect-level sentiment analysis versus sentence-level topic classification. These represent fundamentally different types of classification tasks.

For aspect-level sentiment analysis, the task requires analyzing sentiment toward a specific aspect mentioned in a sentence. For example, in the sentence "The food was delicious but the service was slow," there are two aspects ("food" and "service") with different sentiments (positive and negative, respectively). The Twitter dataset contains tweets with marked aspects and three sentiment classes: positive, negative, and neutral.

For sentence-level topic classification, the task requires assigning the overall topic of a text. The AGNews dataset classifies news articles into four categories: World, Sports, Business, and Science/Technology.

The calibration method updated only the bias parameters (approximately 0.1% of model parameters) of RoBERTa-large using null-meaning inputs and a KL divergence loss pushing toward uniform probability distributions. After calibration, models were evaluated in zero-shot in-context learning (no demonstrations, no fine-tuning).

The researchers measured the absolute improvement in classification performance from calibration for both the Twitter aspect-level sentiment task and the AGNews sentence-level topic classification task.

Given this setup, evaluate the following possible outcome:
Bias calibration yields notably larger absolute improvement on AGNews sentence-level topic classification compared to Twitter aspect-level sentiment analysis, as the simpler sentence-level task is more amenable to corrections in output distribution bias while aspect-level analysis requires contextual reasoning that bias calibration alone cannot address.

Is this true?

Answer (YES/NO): NO